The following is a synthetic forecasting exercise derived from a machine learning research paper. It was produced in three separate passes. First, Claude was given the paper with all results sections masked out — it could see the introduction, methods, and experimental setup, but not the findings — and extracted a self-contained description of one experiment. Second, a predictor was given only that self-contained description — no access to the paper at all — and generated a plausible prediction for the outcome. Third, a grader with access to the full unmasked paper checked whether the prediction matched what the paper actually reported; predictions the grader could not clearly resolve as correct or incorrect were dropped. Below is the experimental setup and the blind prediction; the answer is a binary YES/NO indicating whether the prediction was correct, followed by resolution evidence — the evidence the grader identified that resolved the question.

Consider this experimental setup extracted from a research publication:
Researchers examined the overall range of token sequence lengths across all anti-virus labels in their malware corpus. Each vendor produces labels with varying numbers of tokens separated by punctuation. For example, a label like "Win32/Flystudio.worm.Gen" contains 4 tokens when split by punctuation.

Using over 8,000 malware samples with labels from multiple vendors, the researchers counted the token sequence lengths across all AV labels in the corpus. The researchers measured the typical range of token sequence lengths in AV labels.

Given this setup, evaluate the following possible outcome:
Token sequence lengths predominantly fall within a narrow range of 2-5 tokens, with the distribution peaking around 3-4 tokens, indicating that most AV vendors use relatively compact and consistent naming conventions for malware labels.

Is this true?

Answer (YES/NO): NO